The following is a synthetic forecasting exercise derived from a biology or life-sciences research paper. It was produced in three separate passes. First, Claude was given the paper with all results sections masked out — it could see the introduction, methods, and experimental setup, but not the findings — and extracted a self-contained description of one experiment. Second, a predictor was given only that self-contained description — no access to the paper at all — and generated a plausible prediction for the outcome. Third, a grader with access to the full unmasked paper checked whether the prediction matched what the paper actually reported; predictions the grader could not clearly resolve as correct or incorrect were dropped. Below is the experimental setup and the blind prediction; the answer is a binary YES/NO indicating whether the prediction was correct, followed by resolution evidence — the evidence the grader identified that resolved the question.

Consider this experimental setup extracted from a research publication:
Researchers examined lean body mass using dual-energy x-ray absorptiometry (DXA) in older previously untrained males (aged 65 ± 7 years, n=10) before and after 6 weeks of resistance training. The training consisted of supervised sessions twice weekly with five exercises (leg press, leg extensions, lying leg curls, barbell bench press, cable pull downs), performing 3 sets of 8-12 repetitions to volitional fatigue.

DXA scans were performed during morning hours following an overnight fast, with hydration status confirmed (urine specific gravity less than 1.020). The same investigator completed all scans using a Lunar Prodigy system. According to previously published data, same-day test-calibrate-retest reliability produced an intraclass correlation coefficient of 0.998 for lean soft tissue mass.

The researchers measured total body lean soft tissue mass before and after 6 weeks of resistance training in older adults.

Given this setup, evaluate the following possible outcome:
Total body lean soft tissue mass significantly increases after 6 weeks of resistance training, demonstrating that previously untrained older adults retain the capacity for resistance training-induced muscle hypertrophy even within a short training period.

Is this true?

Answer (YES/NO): YES